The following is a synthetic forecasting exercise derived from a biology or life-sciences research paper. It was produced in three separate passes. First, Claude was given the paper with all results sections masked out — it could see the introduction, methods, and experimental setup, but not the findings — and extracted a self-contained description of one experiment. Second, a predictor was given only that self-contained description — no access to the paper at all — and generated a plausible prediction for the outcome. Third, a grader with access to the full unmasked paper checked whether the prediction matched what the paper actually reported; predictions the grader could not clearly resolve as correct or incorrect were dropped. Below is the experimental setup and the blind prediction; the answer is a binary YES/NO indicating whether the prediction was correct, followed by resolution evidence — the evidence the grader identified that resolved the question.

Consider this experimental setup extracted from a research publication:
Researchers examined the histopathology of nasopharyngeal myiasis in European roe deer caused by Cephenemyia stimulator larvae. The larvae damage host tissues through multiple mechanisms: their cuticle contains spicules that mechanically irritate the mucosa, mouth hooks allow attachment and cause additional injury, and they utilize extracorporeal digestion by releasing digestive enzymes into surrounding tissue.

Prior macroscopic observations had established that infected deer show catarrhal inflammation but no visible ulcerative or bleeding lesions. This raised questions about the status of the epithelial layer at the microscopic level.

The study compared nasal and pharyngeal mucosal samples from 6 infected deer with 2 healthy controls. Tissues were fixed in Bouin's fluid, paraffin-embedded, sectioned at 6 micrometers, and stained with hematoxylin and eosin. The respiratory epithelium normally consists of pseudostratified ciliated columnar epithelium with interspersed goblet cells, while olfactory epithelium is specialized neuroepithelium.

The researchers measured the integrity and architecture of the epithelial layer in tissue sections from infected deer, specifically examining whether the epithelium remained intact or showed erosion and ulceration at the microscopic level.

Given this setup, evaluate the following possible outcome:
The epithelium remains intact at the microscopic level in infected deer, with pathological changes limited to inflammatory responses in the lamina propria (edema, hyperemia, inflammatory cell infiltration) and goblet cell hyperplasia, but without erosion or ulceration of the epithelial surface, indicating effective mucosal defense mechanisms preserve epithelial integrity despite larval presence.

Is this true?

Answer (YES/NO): NO